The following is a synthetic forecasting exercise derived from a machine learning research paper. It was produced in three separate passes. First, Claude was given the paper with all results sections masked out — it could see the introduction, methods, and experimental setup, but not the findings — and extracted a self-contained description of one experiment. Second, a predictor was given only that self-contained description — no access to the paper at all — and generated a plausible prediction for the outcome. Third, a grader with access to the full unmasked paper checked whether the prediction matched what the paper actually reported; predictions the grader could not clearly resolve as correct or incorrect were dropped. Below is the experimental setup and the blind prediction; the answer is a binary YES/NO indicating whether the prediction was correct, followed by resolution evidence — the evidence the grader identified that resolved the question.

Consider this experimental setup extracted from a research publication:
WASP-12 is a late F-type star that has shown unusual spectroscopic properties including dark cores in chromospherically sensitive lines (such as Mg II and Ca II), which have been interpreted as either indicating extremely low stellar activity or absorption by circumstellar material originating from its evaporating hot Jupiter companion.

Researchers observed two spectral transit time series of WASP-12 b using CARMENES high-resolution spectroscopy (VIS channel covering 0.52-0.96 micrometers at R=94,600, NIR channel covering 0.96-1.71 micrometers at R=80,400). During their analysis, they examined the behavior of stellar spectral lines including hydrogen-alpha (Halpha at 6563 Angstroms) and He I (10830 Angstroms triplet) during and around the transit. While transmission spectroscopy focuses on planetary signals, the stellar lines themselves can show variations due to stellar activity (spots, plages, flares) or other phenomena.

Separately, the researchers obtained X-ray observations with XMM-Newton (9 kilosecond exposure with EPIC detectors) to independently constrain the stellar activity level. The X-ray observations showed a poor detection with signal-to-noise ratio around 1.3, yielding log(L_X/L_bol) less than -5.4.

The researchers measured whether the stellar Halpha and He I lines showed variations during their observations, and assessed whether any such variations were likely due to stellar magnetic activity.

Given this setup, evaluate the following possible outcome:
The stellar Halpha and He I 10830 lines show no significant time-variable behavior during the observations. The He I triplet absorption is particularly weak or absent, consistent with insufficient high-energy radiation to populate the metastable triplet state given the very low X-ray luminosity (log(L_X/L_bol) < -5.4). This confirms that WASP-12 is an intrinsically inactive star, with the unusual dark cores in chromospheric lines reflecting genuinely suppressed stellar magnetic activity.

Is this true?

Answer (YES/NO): NO